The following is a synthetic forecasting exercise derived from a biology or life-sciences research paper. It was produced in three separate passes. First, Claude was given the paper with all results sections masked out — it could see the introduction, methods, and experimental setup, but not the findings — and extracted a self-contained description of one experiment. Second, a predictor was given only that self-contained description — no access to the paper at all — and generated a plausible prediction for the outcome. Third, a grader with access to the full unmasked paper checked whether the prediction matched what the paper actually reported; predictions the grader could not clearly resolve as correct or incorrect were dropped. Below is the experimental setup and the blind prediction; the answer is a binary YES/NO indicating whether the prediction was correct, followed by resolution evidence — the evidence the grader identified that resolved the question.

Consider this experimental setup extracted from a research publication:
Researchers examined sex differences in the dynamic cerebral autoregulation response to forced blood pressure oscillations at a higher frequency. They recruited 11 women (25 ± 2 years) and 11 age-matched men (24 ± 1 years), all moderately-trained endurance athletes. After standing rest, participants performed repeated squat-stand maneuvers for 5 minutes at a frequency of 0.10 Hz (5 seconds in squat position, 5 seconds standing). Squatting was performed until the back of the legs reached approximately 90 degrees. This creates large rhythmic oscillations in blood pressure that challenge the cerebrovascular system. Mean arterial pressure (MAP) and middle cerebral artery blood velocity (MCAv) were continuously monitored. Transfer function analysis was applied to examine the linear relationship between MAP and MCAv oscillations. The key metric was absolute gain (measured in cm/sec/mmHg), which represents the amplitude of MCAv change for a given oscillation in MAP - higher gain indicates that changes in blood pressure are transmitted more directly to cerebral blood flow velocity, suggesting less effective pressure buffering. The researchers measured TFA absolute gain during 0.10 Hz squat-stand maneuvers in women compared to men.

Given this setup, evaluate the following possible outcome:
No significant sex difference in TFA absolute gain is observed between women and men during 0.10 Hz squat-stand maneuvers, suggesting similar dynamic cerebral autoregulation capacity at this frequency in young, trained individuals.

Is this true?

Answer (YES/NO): YES